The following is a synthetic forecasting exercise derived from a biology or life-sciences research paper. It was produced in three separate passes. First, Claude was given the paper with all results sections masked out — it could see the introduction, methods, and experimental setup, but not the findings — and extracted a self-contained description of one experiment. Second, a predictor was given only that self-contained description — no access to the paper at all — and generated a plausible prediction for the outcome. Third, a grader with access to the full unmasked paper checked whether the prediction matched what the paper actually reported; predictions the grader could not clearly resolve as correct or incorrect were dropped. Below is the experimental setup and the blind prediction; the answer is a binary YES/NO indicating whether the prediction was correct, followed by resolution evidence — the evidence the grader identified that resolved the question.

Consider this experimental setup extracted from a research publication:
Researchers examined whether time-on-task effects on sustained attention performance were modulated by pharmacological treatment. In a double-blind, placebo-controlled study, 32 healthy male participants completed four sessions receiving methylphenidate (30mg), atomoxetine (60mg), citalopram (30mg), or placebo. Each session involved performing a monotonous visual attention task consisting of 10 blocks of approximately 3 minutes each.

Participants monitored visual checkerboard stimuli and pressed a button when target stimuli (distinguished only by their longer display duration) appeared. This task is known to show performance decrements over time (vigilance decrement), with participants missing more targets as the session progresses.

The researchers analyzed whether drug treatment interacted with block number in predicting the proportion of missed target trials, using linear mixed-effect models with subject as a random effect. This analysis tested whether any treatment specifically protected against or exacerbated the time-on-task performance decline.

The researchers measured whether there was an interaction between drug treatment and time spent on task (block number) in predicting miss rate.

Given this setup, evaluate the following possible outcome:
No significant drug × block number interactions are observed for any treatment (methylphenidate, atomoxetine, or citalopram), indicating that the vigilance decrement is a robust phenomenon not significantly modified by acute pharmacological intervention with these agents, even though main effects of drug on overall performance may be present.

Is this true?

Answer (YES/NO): NO